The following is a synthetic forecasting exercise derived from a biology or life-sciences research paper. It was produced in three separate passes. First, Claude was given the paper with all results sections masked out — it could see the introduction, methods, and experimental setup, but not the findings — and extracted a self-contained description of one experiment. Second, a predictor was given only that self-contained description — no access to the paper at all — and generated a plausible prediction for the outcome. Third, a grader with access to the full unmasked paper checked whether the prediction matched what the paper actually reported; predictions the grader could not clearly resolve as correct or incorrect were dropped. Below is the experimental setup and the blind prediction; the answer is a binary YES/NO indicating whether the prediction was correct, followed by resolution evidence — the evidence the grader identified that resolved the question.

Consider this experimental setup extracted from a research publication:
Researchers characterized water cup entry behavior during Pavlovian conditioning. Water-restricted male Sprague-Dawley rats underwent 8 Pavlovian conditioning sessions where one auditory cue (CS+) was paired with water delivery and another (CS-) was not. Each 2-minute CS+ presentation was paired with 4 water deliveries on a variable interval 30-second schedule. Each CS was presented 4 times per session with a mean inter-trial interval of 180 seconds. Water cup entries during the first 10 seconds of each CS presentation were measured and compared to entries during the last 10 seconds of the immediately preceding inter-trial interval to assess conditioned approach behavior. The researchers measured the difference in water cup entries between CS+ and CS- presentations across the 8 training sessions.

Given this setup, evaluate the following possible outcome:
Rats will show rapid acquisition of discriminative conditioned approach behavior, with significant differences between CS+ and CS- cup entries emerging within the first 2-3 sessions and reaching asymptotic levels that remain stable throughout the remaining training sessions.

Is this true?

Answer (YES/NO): NO